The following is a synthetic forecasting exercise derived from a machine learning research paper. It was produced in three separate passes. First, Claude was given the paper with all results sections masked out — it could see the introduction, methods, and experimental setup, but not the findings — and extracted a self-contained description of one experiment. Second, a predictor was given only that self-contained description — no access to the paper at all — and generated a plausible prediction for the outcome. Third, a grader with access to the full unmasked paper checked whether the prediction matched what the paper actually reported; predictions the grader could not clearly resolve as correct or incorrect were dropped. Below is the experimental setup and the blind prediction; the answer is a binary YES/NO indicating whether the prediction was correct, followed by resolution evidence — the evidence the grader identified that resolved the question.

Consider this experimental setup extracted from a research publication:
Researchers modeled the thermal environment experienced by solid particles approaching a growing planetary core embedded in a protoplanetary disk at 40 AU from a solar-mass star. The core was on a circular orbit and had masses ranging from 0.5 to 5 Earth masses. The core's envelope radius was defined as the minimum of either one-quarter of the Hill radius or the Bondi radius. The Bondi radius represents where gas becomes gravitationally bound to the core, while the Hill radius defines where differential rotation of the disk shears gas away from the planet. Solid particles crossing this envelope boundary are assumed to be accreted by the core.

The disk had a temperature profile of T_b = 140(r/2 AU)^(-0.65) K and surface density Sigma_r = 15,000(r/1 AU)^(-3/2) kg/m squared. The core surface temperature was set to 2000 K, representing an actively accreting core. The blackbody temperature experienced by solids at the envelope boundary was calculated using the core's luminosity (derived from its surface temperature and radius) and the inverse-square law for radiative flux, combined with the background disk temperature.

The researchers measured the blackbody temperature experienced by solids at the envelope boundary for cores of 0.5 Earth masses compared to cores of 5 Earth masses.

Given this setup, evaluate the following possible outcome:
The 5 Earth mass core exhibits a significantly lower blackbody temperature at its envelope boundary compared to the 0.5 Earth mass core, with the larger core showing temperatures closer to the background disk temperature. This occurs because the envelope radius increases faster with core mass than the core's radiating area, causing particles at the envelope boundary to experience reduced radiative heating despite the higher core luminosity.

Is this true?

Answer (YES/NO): YES